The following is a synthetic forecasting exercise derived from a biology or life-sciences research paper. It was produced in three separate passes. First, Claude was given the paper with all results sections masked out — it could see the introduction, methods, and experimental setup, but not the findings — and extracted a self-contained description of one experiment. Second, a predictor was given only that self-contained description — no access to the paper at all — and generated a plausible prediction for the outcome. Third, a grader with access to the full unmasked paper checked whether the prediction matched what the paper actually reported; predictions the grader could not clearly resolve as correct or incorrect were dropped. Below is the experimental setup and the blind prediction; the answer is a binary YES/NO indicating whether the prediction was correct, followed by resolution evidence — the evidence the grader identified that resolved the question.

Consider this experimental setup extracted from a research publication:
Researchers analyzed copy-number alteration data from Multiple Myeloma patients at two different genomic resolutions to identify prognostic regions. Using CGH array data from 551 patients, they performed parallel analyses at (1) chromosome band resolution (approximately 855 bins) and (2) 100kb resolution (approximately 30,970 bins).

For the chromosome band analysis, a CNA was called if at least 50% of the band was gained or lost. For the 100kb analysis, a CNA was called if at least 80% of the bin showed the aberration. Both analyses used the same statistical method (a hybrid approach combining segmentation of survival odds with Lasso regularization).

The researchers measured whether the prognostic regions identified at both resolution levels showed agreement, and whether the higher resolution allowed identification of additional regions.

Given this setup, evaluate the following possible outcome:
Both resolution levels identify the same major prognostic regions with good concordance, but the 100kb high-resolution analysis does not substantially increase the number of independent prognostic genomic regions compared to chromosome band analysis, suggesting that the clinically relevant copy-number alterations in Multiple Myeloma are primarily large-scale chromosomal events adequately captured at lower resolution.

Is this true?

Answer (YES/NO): NO